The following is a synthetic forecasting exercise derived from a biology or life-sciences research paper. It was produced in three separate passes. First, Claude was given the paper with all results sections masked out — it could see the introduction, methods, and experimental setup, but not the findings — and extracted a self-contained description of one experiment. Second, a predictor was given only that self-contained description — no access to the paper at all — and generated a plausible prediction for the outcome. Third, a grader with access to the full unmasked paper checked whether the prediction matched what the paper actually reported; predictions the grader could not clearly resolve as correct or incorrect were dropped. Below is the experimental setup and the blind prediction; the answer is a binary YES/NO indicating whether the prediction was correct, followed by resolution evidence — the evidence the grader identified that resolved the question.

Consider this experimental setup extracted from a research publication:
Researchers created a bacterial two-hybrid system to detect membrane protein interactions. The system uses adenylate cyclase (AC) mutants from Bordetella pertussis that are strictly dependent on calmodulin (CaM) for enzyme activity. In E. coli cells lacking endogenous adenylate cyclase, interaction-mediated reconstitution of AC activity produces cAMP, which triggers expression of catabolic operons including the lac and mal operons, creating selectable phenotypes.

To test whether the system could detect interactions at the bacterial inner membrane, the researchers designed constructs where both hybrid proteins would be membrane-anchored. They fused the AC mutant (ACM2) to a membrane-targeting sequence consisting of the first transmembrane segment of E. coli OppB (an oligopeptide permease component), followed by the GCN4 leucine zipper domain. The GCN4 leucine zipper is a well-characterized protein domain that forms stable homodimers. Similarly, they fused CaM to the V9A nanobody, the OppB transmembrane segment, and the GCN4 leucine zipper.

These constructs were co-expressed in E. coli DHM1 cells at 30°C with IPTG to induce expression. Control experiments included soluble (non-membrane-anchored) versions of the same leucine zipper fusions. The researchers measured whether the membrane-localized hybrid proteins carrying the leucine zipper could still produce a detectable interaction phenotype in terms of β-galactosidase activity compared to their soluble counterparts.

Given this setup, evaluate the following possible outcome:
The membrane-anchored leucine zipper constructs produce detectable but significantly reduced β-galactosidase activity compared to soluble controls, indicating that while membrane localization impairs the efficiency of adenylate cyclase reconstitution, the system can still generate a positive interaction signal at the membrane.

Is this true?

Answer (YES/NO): NO